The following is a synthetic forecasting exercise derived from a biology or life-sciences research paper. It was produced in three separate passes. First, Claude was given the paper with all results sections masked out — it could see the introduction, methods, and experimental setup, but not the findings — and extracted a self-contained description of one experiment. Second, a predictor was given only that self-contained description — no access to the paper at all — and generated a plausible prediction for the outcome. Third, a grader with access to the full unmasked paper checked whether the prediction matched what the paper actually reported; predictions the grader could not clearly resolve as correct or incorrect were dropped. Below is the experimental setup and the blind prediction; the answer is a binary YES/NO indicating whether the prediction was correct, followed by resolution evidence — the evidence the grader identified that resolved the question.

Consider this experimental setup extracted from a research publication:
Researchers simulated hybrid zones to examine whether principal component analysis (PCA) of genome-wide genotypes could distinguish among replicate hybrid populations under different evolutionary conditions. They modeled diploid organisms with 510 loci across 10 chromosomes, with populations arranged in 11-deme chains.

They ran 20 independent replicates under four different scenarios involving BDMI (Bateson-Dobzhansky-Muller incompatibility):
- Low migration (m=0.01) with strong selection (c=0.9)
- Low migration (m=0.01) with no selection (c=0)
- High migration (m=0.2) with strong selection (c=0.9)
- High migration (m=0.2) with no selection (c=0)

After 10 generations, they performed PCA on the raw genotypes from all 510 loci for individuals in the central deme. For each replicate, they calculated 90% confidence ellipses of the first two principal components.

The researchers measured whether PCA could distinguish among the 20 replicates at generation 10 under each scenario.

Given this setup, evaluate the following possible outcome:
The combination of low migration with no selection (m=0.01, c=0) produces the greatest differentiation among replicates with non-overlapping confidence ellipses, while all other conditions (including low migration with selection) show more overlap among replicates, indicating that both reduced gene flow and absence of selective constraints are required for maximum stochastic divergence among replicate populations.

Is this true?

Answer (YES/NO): NO